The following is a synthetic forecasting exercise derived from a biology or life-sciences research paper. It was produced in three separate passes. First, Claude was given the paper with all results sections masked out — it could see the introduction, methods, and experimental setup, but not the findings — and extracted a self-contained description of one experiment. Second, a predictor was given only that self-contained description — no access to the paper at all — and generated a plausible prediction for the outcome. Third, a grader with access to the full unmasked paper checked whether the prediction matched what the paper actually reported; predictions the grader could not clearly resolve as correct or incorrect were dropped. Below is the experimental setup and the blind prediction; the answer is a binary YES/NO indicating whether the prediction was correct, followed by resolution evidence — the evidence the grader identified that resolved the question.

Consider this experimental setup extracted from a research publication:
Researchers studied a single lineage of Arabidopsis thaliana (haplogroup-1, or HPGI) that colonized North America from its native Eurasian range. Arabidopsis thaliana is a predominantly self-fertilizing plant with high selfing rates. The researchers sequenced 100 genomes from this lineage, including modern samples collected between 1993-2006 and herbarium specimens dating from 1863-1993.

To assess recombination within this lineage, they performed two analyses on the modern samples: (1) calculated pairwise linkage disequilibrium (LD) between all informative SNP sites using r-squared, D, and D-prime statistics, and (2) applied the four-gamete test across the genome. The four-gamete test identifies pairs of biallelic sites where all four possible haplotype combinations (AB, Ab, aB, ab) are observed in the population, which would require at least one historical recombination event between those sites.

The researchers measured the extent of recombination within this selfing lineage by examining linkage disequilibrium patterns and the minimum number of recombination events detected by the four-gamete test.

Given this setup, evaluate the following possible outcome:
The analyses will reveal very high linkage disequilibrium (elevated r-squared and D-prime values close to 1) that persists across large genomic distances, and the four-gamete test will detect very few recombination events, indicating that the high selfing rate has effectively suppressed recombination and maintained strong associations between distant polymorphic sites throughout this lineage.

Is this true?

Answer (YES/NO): YES